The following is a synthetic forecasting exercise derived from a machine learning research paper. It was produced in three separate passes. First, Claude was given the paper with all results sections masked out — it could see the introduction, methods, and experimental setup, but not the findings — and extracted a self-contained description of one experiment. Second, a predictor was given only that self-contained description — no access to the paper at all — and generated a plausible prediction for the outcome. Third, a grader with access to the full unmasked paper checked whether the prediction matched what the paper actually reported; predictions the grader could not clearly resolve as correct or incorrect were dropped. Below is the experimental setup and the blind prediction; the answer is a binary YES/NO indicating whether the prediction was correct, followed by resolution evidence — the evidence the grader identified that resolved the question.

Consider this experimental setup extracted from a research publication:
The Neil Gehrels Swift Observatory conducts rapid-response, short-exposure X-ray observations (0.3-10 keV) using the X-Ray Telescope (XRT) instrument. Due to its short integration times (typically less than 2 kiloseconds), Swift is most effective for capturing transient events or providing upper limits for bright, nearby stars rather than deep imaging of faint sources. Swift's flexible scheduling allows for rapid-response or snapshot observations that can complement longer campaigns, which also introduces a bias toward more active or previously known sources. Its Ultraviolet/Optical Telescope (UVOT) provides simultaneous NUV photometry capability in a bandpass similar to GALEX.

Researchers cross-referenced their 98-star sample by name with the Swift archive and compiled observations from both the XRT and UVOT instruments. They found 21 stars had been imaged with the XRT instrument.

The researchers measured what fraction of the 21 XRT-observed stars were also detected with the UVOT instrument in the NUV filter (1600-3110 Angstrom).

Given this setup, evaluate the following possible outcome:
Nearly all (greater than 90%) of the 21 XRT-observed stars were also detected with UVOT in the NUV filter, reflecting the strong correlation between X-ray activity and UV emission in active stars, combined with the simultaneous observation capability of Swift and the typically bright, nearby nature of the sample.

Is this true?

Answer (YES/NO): NO